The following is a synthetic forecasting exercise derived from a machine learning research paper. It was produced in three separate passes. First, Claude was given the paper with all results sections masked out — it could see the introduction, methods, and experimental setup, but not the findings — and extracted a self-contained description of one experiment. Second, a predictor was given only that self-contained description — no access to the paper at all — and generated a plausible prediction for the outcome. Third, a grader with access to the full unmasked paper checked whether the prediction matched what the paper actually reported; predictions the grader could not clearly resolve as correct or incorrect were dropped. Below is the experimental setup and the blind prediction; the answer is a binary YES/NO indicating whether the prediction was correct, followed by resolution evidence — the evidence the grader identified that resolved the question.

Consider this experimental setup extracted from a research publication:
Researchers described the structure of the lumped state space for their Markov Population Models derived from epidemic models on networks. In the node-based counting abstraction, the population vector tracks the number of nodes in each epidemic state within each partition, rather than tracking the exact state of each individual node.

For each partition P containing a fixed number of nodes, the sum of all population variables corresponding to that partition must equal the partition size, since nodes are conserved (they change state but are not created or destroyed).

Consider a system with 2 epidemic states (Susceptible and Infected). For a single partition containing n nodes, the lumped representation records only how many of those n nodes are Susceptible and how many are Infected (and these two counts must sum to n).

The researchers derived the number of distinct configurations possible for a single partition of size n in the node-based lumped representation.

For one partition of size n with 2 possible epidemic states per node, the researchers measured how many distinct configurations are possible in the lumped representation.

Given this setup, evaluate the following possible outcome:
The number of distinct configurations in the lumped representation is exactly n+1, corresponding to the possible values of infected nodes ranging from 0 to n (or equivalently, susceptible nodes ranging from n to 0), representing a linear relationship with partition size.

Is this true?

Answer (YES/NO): YES